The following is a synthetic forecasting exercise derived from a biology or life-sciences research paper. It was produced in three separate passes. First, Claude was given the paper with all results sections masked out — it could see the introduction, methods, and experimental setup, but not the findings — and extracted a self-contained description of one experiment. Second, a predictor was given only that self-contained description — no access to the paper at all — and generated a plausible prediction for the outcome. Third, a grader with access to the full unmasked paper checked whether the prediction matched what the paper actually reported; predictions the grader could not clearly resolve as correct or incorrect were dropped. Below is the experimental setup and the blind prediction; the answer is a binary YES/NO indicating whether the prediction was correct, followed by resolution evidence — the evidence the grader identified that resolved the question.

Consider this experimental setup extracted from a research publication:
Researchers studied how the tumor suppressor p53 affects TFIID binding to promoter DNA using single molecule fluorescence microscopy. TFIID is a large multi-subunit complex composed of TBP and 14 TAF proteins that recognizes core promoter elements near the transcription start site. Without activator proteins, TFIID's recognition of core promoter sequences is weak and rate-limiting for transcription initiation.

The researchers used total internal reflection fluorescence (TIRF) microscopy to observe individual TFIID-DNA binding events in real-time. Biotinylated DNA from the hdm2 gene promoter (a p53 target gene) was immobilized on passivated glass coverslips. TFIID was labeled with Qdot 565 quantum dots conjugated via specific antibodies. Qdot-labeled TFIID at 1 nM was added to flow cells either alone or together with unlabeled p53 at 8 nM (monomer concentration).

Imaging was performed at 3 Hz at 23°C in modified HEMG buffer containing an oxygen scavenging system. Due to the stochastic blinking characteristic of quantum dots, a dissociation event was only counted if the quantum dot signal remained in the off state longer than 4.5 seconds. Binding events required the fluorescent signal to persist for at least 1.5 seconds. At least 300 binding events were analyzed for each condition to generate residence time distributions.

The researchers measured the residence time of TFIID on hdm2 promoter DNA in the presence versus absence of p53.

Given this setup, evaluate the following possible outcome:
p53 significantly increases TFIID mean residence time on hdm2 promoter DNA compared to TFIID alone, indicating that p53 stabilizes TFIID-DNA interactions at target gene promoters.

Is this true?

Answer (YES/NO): YES